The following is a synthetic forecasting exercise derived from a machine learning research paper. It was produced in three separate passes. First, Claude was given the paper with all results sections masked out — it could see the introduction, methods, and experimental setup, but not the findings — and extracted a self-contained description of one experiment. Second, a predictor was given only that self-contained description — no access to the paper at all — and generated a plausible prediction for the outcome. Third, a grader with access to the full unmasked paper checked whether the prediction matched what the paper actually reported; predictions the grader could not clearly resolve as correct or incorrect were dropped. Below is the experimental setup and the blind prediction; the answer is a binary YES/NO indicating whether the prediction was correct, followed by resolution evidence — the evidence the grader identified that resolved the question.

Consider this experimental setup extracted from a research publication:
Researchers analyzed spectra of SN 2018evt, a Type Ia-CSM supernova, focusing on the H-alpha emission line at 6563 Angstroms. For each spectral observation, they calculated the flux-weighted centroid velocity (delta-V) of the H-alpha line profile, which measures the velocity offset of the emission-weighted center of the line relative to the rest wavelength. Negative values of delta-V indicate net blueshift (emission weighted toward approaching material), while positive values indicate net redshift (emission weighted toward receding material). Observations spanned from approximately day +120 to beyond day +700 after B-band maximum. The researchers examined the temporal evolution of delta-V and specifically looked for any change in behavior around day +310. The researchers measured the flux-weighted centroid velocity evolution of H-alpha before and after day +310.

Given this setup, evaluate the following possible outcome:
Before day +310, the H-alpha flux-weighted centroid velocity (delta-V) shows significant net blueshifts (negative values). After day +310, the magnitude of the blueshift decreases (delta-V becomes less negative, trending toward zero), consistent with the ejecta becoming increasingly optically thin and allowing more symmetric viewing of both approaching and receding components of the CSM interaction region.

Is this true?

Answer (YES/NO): NO